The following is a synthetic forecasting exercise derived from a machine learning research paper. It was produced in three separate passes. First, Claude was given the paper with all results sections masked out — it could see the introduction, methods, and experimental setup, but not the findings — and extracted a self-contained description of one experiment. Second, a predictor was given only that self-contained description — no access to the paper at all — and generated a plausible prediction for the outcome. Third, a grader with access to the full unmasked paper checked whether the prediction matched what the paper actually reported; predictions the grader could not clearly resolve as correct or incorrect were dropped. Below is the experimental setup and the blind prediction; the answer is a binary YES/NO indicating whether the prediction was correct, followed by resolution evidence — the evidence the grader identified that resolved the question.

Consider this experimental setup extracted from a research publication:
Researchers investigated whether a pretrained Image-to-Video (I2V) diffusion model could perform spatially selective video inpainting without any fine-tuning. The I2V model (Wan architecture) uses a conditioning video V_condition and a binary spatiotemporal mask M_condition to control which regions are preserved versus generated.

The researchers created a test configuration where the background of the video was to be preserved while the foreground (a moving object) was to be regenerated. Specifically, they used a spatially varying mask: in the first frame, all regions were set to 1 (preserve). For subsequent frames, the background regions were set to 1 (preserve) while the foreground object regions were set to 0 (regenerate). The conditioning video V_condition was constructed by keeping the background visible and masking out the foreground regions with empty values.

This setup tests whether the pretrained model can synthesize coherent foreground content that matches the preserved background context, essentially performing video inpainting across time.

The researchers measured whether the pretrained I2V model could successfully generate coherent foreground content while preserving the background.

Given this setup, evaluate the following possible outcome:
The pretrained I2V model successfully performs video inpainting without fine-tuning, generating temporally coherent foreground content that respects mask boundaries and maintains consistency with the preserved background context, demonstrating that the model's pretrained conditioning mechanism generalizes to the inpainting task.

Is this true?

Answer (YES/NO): NO